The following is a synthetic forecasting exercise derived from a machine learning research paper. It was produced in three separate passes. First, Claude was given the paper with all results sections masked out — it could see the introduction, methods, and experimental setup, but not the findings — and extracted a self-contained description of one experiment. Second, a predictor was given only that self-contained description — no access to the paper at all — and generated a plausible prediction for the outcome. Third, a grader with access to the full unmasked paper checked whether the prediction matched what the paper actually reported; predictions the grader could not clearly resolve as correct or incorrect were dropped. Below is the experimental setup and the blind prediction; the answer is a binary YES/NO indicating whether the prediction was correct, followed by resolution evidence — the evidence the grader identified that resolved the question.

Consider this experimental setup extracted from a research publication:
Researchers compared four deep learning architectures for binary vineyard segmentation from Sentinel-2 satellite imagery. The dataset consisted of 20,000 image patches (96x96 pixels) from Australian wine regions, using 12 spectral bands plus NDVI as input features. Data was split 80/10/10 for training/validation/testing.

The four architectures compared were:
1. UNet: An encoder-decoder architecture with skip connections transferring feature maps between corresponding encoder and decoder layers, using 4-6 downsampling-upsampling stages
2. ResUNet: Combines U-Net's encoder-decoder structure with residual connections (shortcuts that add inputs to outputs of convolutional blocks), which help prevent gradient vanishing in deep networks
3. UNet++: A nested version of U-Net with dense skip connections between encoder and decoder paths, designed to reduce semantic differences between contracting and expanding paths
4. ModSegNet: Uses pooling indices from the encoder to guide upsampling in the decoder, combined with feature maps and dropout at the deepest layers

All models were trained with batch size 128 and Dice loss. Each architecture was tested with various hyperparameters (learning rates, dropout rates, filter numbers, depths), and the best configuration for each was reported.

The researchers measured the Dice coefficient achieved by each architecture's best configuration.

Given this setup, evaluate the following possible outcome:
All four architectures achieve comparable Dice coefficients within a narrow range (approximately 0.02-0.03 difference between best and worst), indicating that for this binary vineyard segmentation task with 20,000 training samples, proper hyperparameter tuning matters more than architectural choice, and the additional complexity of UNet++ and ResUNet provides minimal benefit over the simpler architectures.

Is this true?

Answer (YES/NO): NO